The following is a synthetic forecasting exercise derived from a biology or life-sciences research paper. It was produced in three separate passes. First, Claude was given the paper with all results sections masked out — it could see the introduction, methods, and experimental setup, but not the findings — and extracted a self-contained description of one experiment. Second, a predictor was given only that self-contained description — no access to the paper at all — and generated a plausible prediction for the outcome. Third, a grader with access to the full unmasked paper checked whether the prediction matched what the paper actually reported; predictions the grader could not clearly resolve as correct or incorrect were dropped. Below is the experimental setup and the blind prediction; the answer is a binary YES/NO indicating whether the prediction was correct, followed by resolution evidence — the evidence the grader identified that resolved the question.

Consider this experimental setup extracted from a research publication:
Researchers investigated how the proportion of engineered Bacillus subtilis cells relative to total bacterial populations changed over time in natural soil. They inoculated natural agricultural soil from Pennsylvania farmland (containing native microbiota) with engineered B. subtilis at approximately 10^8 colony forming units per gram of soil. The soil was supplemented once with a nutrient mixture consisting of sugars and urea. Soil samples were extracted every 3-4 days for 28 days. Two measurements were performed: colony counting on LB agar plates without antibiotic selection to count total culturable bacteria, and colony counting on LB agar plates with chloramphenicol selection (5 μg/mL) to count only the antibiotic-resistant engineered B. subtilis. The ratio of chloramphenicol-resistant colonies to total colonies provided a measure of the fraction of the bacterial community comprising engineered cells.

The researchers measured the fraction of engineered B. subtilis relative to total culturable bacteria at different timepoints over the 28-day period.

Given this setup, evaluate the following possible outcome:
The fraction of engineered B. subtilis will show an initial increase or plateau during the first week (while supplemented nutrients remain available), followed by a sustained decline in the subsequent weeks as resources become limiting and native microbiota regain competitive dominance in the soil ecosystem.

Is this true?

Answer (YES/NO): NO